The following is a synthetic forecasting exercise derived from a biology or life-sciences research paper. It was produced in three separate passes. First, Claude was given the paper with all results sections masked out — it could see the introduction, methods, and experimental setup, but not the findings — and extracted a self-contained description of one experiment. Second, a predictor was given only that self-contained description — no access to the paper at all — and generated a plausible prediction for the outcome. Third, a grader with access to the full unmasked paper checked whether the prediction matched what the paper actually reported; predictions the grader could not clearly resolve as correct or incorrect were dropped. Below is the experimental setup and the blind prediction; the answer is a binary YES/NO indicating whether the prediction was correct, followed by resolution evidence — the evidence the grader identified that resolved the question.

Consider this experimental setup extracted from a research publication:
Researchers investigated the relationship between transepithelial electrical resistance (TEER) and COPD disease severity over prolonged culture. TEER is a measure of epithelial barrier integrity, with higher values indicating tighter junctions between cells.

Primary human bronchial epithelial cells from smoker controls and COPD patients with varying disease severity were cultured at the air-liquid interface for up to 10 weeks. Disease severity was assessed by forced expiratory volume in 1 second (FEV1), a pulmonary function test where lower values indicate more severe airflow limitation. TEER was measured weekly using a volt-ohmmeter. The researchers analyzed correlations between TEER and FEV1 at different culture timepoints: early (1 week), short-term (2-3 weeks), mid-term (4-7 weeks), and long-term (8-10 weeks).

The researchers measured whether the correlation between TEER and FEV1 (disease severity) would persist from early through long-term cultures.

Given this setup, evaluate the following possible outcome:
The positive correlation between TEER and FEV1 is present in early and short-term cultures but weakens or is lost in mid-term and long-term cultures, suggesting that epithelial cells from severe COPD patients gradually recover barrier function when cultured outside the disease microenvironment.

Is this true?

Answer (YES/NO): NO